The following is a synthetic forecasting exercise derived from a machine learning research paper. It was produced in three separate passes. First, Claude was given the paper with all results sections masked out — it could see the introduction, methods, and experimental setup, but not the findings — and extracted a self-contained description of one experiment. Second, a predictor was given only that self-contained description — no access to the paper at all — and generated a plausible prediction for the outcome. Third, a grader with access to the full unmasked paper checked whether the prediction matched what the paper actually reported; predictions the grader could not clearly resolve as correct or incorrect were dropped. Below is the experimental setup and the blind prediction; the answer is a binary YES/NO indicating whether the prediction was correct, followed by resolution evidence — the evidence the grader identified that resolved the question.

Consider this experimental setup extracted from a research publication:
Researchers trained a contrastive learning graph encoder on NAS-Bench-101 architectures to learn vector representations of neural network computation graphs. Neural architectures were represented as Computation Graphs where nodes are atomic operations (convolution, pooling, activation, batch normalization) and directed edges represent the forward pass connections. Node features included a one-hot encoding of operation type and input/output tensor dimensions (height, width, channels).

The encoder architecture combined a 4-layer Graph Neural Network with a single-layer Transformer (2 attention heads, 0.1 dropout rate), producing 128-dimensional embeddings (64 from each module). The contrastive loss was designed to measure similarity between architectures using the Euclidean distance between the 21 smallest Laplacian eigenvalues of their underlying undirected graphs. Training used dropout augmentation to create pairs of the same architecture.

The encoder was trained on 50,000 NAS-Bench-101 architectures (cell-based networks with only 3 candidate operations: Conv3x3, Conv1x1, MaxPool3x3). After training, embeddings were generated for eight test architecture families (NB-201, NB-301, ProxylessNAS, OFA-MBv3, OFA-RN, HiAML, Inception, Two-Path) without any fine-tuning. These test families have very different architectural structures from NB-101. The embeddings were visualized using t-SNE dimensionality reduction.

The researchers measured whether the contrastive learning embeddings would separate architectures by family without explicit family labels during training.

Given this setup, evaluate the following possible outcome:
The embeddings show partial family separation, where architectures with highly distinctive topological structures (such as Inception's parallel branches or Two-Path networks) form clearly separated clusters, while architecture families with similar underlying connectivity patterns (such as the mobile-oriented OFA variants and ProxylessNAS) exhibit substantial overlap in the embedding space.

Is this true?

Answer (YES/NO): NO